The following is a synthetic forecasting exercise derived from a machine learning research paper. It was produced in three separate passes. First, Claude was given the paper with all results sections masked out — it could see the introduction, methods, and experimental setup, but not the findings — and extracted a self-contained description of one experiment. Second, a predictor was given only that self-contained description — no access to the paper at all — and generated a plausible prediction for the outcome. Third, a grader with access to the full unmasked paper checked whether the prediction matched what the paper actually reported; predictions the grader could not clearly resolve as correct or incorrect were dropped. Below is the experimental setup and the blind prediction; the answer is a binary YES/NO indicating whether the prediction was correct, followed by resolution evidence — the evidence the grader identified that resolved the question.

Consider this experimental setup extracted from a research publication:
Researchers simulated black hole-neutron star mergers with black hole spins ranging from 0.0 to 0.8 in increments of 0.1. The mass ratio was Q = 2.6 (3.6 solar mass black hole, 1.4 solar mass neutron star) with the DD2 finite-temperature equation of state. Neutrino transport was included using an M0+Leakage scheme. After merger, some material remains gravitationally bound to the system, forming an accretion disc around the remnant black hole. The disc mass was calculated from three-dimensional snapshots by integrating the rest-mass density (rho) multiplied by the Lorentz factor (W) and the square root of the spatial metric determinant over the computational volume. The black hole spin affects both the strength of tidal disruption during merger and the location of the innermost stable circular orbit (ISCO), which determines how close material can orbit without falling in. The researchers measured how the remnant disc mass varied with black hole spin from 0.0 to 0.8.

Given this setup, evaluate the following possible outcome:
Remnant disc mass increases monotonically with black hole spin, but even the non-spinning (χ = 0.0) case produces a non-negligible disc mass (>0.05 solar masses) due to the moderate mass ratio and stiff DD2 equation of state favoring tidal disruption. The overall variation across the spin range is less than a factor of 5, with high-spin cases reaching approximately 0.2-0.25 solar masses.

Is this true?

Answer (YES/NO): NO